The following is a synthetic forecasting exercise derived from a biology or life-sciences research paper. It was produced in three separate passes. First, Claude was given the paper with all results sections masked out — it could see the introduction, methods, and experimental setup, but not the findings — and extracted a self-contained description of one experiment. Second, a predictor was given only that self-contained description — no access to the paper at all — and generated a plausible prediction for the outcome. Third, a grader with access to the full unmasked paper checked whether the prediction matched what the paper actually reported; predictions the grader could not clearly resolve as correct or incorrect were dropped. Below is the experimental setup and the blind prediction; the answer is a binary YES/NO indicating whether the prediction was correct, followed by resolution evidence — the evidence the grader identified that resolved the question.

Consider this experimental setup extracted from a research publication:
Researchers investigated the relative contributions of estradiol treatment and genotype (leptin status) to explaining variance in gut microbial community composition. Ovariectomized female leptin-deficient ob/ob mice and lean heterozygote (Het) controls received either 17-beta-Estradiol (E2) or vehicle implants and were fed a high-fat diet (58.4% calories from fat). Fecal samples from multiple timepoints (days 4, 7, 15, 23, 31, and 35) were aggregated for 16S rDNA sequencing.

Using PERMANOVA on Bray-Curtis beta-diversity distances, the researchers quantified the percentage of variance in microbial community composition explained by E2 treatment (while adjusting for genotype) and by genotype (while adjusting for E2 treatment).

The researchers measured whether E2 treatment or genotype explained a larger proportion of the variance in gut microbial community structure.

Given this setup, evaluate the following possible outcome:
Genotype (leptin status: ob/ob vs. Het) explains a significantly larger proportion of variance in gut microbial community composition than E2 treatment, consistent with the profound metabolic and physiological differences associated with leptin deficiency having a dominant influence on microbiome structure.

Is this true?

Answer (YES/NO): YES